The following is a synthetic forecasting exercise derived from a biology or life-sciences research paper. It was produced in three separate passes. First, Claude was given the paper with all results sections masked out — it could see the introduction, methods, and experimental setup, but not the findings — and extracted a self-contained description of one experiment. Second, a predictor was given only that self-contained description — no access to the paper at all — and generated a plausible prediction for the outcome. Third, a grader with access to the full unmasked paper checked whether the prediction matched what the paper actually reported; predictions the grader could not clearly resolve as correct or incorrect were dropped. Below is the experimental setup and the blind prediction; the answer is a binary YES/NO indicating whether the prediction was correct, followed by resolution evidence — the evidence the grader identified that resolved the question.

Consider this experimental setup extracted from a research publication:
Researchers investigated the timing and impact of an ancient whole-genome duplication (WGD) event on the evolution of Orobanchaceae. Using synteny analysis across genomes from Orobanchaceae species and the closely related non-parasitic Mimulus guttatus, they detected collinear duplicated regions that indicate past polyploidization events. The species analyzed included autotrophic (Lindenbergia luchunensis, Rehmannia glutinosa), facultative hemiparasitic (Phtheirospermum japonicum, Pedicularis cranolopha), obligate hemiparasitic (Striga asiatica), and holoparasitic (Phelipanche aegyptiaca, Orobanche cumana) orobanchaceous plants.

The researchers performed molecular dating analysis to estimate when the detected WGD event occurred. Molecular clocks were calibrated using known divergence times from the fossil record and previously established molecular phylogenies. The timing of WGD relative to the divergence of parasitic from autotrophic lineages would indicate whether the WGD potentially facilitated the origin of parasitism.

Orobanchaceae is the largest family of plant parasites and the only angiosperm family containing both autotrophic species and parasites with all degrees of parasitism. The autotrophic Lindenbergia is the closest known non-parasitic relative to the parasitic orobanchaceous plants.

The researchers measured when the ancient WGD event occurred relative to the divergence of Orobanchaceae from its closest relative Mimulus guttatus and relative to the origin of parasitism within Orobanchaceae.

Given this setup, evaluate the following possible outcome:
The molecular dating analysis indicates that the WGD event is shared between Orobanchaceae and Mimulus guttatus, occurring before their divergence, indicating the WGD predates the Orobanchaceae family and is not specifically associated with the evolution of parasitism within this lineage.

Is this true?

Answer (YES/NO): NO